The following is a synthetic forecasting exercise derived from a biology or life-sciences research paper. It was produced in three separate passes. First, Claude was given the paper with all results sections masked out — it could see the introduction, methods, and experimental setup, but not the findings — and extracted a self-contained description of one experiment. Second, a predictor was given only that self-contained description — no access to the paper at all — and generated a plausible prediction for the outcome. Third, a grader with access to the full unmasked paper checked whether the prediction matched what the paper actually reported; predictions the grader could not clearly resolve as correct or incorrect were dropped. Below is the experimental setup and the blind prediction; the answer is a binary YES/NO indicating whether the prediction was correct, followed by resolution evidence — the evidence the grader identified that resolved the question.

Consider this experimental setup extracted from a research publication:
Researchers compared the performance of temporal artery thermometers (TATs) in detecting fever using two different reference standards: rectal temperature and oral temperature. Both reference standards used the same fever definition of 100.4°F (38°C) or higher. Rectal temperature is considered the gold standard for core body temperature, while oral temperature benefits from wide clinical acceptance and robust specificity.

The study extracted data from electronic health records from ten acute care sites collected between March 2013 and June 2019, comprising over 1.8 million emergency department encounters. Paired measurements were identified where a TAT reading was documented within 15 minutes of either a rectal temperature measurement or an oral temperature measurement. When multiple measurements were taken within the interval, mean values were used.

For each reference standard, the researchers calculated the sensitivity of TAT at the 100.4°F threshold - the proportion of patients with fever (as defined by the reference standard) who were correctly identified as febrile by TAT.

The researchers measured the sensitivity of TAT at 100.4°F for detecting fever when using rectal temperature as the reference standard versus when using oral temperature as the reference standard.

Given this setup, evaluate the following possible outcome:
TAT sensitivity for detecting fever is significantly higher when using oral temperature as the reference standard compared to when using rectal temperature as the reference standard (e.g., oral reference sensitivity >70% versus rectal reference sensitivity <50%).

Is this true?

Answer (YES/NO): NO